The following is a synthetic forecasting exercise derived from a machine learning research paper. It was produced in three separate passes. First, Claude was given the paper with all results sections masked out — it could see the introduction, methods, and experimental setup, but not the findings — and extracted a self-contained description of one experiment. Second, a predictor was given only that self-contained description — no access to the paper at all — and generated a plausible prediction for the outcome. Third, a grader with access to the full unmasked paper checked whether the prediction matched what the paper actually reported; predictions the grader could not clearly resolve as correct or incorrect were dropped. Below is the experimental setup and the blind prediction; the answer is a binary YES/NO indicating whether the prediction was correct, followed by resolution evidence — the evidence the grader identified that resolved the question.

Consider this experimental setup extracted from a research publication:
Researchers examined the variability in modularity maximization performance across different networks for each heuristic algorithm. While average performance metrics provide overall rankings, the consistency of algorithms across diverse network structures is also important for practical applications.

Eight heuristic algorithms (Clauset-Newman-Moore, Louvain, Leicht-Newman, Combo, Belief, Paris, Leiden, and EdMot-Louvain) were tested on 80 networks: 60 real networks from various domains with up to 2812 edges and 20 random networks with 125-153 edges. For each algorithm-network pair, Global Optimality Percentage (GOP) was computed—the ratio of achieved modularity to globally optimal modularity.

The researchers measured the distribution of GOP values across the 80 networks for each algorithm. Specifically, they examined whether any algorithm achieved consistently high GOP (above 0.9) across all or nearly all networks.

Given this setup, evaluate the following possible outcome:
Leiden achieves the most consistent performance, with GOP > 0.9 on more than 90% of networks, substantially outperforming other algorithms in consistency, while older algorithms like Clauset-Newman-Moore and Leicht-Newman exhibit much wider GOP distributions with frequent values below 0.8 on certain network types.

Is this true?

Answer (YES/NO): NO